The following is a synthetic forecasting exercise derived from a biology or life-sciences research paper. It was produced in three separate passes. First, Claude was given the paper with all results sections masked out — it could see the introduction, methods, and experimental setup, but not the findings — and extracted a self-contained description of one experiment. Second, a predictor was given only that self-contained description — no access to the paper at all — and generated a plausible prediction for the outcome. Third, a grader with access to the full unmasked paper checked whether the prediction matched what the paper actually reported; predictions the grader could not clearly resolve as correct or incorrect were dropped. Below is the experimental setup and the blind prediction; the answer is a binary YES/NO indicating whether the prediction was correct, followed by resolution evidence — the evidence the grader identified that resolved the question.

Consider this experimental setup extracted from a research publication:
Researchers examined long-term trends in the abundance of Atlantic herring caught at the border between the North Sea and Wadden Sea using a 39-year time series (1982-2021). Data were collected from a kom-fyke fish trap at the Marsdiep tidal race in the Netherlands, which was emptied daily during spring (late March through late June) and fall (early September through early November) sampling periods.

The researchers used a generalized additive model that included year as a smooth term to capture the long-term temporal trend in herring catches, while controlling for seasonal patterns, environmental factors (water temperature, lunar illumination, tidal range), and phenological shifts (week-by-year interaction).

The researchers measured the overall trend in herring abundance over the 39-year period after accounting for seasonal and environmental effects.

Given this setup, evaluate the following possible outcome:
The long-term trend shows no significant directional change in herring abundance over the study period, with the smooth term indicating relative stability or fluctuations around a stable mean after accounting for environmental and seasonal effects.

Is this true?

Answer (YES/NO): NO